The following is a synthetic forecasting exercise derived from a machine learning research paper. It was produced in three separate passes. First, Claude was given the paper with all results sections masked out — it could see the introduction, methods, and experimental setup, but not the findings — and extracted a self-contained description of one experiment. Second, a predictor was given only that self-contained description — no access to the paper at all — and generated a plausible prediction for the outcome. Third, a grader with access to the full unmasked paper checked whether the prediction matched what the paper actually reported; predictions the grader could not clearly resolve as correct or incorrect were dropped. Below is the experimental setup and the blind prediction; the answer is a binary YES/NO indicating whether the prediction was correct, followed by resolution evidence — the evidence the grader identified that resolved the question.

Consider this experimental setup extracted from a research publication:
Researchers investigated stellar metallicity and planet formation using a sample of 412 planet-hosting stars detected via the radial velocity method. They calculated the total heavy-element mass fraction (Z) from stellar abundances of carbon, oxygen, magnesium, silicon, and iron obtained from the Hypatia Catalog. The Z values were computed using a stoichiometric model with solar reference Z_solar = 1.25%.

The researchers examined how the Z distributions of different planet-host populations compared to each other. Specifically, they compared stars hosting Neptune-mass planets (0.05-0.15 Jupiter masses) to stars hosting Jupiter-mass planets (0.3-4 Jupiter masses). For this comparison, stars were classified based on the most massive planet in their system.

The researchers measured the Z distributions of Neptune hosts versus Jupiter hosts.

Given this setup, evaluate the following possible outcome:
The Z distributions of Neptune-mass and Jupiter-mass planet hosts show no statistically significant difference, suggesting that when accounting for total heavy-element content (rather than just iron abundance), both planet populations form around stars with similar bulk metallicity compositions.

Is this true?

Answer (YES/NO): YES